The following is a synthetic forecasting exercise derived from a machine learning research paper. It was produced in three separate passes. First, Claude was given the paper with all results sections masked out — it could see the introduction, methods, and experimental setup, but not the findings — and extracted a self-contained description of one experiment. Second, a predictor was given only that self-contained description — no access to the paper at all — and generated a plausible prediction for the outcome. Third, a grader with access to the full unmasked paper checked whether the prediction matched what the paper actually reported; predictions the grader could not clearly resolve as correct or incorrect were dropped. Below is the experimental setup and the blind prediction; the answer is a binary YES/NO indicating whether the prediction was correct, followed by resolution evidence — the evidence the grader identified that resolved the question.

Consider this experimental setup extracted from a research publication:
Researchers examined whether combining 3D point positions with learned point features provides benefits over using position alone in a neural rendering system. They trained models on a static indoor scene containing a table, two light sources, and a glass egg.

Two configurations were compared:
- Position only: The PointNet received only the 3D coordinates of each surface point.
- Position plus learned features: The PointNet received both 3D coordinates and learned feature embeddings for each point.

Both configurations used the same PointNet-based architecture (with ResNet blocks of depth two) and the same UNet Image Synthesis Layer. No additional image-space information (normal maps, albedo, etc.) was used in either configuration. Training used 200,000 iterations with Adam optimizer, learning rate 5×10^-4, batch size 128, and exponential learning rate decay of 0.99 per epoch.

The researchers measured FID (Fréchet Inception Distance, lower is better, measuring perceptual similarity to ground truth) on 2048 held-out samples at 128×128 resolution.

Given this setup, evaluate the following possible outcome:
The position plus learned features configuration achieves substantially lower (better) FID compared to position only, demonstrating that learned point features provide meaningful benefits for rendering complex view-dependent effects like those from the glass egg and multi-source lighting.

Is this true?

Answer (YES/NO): NO